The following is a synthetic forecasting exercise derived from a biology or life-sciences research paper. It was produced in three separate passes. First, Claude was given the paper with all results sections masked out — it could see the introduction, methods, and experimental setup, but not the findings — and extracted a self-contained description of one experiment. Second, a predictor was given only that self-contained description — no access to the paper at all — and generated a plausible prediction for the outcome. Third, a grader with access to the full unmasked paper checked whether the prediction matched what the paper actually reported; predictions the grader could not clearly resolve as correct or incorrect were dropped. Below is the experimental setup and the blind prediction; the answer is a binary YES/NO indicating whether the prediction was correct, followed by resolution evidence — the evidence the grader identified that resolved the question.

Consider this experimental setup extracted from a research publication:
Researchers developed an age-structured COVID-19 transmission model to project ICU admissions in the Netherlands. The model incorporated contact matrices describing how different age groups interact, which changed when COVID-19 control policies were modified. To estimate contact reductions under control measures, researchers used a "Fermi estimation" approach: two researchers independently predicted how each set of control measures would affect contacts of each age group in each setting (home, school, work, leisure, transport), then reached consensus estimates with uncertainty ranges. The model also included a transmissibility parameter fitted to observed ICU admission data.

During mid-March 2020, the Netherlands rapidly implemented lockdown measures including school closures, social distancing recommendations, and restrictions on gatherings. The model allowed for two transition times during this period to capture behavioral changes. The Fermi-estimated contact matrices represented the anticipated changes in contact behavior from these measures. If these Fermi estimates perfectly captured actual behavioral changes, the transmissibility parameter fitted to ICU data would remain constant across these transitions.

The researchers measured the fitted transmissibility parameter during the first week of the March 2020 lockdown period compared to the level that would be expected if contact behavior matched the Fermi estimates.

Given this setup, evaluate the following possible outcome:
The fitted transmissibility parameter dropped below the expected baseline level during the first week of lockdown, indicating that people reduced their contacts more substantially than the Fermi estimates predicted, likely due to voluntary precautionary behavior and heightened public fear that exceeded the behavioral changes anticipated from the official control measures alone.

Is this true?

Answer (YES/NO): YES